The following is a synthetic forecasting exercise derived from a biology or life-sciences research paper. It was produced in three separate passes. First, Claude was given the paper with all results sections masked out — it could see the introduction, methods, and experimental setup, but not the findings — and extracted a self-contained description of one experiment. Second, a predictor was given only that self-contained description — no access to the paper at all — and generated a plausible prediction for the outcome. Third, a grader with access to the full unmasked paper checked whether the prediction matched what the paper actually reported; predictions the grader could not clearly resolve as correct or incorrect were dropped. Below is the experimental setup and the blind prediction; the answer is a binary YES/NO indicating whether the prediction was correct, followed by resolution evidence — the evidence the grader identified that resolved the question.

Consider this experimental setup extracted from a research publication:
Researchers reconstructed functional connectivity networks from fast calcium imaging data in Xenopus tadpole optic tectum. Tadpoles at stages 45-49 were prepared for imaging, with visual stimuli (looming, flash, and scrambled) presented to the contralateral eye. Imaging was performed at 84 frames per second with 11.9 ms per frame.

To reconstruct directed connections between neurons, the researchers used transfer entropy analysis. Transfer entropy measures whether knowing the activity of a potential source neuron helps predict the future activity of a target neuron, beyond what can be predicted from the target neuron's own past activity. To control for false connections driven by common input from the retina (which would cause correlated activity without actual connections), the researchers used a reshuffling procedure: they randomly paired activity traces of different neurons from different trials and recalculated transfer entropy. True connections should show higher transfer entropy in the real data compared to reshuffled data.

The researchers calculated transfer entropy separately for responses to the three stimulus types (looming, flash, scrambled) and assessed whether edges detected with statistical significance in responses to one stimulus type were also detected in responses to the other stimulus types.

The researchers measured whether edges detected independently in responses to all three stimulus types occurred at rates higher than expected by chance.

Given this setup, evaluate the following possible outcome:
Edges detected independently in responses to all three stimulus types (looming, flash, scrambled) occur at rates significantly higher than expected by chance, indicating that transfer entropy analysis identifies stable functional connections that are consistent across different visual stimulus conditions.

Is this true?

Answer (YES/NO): YES